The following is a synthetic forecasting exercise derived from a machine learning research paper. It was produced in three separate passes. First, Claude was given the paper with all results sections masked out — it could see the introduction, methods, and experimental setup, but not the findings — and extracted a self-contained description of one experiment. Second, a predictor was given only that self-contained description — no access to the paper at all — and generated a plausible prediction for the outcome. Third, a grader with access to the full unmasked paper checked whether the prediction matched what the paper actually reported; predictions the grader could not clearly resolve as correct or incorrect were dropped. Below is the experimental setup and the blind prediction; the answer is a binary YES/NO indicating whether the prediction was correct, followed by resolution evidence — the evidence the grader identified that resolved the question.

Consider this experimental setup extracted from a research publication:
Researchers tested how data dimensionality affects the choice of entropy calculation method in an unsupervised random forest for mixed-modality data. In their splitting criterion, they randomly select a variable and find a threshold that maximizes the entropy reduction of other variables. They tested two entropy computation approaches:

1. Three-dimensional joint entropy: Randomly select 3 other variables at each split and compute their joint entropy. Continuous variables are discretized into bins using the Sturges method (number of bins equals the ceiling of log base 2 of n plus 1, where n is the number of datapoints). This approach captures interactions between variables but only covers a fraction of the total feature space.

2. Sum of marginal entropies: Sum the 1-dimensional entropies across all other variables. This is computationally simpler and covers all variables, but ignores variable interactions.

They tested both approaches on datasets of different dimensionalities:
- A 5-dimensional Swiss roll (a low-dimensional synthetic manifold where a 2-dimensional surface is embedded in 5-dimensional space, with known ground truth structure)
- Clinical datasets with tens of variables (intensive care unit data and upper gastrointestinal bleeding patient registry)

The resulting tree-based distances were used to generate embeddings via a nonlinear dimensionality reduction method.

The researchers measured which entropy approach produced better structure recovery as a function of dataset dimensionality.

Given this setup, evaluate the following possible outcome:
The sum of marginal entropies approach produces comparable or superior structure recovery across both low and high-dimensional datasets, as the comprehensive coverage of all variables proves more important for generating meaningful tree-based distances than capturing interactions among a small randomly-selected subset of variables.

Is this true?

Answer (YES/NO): NO